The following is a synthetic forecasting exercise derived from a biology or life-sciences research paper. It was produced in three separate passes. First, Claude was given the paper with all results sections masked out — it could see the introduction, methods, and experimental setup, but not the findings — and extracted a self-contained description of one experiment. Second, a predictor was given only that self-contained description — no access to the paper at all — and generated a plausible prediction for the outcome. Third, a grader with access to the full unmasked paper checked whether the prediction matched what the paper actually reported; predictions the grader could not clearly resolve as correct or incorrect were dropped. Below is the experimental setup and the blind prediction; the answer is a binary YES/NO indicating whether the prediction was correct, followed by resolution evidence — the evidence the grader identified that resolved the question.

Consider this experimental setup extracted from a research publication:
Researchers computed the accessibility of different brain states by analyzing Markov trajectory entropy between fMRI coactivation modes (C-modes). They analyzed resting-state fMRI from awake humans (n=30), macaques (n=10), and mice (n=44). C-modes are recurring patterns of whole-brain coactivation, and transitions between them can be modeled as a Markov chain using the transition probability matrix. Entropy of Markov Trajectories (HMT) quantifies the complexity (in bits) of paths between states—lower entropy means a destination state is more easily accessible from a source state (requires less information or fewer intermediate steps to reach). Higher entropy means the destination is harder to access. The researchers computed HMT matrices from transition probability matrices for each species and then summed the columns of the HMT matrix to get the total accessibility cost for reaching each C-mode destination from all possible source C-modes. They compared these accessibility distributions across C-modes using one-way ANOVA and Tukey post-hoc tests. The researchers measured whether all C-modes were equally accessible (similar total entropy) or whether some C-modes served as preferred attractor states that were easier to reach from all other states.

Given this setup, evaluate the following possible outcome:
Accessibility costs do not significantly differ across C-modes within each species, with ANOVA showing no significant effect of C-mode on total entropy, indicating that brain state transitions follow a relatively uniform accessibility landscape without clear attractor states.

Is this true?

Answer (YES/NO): NO